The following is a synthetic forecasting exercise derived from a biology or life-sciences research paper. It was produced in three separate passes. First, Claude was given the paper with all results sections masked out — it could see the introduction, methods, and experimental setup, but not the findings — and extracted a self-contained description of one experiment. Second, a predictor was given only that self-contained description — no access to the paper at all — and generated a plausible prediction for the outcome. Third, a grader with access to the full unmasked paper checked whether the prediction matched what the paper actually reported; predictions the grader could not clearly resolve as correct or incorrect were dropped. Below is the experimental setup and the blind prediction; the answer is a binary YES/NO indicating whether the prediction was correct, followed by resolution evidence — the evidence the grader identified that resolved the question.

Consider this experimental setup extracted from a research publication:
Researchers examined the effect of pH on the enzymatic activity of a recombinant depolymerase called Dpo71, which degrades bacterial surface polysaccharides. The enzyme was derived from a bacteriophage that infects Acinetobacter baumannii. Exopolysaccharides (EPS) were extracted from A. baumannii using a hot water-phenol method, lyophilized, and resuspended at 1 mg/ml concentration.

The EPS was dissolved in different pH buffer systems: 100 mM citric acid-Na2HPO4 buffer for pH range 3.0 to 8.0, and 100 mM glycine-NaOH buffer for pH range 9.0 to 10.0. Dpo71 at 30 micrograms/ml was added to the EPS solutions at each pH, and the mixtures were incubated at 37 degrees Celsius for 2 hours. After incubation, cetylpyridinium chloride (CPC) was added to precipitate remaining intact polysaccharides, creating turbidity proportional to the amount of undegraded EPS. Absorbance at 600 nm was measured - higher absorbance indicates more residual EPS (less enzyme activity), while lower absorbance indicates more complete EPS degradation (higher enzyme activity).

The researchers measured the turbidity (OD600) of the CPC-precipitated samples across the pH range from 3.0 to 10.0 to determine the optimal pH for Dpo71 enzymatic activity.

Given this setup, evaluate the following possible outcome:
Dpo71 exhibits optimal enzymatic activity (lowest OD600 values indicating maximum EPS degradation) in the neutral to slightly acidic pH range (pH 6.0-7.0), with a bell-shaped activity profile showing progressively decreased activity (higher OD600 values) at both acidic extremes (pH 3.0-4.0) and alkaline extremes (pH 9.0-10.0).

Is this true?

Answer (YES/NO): NO